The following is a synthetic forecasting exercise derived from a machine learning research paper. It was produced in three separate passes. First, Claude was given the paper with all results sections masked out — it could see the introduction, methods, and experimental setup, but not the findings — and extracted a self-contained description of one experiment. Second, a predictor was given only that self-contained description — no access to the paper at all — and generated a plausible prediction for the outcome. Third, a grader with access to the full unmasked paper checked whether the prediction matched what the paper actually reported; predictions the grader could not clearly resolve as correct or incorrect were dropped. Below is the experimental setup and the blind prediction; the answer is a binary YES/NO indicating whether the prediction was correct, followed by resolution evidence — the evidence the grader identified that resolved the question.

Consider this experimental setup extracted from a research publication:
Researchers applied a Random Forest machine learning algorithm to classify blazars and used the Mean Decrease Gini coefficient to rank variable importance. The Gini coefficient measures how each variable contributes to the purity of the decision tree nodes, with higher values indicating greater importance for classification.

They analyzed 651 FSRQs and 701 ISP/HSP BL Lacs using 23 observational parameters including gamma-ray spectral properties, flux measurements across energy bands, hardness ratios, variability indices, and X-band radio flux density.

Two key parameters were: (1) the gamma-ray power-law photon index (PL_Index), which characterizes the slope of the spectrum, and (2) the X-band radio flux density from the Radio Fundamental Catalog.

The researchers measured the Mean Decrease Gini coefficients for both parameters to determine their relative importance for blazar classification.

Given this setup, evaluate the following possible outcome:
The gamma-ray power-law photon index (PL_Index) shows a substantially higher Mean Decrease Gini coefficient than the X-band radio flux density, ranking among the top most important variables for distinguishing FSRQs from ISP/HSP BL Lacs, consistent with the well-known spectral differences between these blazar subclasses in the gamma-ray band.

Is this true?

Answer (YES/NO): YES